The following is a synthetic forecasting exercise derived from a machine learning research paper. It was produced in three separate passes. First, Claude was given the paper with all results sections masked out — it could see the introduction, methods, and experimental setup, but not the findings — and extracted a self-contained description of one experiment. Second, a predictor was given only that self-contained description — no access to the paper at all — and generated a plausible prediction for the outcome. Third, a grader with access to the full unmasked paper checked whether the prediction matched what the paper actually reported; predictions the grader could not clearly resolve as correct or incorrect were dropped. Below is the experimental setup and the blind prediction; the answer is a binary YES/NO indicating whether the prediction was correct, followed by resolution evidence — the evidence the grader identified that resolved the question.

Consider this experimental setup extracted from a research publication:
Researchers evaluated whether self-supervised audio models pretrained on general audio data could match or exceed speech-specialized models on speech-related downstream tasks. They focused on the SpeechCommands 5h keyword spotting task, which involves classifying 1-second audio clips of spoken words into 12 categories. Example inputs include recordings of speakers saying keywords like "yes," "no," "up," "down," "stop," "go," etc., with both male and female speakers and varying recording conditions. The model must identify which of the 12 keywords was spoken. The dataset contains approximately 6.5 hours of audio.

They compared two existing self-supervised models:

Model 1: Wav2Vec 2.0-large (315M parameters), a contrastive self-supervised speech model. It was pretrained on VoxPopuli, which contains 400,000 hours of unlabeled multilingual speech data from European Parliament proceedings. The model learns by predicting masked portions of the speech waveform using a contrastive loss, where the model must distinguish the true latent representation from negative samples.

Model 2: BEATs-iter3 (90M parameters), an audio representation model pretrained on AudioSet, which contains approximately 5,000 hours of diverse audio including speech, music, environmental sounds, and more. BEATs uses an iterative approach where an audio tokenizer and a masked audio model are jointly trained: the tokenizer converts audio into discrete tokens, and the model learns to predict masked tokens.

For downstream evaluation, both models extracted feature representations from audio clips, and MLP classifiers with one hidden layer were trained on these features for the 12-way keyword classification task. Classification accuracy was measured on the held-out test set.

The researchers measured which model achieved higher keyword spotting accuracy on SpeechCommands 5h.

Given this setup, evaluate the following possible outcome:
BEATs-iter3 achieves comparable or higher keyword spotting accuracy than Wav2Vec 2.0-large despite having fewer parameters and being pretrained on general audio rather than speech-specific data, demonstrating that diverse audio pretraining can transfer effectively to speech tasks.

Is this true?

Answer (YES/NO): NO